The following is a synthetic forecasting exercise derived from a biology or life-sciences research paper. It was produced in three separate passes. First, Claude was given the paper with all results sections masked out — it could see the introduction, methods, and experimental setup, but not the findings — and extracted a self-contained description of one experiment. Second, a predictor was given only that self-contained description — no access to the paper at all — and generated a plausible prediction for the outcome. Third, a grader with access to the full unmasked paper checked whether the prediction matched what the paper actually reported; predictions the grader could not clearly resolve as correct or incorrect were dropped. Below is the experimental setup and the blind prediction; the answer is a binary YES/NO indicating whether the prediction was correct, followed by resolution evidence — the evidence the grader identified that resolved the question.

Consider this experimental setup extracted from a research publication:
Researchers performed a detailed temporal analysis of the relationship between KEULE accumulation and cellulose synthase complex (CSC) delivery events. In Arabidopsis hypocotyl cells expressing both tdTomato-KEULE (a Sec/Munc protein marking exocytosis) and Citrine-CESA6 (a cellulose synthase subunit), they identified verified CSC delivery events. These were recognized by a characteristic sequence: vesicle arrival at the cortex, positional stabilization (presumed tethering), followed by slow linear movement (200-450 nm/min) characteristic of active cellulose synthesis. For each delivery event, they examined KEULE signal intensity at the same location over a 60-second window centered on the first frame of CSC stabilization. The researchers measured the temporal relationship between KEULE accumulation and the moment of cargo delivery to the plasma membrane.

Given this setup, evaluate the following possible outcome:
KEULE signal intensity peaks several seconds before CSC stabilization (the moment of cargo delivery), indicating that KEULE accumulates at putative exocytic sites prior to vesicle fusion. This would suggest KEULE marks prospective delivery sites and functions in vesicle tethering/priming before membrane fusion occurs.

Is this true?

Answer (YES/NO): NO